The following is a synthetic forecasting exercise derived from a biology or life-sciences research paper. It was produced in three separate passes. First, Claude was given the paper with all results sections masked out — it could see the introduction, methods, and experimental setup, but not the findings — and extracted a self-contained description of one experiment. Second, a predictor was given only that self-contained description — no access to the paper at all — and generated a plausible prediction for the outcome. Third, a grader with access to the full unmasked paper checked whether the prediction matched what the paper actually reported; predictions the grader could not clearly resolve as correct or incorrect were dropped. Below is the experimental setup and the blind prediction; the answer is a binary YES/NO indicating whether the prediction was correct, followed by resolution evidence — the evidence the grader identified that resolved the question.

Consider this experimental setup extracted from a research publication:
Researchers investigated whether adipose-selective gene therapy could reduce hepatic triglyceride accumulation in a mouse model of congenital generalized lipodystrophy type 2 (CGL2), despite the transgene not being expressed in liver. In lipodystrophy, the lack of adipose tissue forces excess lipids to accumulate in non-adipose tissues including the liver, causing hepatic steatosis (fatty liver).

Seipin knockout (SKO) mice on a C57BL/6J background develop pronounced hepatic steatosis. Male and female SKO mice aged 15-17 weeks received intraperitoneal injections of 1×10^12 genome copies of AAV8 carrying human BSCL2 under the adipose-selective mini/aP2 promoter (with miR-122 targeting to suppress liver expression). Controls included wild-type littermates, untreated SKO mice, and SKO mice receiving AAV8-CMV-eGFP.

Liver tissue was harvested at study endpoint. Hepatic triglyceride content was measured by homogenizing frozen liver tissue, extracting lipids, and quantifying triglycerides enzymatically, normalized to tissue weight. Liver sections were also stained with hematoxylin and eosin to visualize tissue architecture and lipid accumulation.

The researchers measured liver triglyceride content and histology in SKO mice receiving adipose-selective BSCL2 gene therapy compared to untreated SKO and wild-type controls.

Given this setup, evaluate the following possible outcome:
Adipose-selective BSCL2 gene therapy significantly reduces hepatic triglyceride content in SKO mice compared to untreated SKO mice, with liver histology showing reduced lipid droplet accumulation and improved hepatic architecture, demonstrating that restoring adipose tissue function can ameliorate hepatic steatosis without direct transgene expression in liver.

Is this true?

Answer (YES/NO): NO